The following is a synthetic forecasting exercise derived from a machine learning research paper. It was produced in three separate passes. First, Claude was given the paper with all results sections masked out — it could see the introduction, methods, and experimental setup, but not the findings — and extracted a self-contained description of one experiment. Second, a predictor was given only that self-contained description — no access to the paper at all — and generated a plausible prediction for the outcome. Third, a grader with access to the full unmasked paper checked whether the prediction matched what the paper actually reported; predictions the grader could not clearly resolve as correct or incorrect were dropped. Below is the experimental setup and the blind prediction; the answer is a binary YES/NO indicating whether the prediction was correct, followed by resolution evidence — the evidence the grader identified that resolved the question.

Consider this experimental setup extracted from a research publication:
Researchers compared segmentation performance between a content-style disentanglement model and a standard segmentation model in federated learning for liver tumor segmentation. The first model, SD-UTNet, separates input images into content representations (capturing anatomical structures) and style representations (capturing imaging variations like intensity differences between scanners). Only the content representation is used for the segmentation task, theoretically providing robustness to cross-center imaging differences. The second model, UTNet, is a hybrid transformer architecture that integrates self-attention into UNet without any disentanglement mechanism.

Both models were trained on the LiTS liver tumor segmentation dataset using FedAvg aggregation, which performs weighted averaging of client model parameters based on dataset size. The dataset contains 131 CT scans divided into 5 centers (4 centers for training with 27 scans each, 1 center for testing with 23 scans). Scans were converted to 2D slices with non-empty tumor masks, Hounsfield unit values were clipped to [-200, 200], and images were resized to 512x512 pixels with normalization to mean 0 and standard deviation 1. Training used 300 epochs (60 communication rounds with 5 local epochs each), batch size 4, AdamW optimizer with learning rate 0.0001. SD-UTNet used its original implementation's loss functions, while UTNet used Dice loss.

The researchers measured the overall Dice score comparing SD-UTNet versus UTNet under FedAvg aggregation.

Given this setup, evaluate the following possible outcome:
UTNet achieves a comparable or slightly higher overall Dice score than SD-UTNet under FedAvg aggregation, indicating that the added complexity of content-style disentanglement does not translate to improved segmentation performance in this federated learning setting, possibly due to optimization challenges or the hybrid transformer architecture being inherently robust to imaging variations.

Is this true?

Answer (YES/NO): YES